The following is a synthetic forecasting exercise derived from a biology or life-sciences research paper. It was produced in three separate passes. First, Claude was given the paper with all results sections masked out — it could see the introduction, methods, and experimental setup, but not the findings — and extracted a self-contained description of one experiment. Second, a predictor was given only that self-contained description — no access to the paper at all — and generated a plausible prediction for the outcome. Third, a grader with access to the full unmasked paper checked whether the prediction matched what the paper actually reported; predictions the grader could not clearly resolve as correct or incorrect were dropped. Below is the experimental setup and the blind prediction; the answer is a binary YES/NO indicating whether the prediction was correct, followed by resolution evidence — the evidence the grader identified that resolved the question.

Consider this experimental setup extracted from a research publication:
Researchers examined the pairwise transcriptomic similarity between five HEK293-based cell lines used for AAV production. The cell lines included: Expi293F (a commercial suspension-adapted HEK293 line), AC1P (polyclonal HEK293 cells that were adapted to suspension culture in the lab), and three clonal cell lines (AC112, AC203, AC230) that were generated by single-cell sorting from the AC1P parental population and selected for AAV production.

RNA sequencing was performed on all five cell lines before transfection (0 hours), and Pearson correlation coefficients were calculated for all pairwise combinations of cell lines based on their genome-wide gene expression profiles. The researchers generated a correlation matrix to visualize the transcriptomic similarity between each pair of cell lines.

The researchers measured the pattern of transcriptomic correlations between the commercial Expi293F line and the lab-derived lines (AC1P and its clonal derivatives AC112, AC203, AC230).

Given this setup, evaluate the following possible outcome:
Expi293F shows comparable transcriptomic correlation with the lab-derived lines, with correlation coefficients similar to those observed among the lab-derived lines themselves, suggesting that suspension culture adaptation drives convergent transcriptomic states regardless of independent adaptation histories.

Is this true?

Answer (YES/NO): NO